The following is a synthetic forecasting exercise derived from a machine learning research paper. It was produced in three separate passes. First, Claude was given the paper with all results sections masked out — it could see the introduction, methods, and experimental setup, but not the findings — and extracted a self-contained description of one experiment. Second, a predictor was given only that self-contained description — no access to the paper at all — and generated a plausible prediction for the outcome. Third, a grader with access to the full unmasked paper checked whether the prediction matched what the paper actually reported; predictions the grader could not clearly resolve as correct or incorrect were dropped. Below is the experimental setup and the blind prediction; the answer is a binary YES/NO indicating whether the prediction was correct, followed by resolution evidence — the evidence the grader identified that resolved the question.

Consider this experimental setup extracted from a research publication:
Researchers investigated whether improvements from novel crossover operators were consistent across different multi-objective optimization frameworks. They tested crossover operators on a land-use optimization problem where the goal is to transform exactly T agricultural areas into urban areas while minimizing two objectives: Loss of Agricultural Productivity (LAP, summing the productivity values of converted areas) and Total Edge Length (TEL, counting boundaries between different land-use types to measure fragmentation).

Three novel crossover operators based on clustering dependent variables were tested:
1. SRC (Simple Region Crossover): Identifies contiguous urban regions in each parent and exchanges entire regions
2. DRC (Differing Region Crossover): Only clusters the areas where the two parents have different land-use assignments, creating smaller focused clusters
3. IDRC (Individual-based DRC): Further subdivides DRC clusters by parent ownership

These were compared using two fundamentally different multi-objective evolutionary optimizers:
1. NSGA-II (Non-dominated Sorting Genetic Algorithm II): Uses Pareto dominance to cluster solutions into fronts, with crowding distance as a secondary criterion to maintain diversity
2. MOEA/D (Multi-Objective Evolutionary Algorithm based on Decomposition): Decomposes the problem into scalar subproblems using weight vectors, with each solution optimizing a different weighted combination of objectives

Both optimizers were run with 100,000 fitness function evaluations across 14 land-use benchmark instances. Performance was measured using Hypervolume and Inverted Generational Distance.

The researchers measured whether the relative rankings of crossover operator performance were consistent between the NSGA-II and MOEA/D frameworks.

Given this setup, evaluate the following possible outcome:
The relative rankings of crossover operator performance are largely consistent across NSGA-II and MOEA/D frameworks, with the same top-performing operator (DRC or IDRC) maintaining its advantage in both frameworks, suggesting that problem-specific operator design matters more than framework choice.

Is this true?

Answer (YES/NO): YES